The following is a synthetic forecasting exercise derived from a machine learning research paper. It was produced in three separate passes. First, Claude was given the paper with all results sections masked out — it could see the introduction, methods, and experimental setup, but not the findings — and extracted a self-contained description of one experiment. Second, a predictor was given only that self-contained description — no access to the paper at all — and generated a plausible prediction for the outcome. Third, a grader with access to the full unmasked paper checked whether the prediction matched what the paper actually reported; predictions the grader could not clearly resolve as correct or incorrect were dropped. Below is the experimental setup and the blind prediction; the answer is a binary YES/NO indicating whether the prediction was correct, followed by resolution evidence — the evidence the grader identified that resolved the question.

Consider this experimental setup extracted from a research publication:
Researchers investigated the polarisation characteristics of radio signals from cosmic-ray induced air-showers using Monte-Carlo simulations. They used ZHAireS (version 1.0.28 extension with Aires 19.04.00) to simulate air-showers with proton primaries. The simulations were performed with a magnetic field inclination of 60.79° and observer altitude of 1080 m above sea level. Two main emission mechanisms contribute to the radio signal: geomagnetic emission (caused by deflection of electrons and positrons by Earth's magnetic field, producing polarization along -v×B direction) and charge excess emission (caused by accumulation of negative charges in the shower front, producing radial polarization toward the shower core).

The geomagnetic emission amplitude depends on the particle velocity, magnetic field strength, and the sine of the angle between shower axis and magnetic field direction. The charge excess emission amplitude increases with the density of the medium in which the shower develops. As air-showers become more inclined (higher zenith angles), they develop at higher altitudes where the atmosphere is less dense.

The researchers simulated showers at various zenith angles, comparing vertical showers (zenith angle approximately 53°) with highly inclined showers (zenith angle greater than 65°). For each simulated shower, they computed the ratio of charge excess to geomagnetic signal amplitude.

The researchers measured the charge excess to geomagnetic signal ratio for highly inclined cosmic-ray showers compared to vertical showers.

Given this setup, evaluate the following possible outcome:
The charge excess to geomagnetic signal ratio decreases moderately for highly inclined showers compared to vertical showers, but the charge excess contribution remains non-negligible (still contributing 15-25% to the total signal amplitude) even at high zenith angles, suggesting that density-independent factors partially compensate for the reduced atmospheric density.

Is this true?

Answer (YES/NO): NO